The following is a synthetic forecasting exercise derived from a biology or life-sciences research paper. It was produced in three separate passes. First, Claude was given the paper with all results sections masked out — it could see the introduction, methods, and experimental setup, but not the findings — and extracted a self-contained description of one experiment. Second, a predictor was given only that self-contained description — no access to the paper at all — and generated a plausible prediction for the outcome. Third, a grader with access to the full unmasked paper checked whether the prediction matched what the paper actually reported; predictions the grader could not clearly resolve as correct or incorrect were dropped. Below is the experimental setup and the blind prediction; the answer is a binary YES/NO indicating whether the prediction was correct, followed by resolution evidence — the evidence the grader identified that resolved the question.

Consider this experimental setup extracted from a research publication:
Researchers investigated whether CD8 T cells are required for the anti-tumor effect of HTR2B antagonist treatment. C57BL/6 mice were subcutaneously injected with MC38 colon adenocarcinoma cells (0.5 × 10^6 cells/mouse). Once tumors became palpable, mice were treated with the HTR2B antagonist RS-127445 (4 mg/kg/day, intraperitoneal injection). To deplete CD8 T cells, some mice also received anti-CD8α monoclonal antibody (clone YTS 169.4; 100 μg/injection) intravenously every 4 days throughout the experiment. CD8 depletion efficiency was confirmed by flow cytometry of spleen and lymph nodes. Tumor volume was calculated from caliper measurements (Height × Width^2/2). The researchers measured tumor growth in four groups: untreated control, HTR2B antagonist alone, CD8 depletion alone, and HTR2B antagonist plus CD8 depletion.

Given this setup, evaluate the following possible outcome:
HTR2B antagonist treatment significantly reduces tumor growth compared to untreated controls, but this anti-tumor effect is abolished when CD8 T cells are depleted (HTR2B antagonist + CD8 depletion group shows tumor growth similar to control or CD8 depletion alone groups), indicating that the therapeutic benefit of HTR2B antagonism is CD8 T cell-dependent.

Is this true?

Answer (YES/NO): YES